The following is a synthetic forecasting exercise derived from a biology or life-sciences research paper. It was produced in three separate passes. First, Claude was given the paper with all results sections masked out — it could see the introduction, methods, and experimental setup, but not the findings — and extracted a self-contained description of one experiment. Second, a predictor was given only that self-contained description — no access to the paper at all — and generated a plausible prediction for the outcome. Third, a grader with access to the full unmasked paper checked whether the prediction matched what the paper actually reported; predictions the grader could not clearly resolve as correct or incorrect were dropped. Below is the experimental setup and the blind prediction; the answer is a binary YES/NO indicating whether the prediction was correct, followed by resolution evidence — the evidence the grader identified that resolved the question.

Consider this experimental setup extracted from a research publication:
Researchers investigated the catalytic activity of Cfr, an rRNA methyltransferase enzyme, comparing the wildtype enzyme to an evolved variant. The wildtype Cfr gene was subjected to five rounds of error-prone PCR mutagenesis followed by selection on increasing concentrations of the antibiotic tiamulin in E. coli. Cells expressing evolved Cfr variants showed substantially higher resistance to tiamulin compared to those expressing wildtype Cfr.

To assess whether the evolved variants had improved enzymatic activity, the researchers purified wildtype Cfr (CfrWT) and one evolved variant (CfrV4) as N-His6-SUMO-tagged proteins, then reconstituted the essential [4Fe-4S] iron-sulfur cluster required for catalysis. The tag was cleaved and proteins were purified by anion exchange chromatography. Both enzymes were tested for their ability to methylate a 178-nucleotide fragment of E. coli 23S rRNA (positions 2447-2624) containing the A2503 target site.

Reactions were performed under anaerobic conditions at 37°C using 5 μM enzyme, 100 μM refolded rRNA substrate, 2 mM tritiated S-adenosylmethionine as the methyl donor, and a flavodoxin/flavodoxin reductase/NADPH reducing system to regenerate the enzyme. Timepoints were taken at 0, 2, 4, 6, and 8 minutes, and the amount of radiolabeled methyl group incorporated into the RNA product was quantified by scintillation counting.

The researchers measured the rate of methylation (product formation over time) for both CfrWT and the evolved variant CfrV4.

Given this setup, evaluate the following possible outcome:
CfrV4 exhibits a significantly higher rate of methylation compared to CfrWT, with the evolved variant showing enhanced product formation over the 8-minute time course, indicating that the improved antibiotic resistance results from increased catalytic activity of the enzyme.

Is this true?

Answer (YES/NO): NO